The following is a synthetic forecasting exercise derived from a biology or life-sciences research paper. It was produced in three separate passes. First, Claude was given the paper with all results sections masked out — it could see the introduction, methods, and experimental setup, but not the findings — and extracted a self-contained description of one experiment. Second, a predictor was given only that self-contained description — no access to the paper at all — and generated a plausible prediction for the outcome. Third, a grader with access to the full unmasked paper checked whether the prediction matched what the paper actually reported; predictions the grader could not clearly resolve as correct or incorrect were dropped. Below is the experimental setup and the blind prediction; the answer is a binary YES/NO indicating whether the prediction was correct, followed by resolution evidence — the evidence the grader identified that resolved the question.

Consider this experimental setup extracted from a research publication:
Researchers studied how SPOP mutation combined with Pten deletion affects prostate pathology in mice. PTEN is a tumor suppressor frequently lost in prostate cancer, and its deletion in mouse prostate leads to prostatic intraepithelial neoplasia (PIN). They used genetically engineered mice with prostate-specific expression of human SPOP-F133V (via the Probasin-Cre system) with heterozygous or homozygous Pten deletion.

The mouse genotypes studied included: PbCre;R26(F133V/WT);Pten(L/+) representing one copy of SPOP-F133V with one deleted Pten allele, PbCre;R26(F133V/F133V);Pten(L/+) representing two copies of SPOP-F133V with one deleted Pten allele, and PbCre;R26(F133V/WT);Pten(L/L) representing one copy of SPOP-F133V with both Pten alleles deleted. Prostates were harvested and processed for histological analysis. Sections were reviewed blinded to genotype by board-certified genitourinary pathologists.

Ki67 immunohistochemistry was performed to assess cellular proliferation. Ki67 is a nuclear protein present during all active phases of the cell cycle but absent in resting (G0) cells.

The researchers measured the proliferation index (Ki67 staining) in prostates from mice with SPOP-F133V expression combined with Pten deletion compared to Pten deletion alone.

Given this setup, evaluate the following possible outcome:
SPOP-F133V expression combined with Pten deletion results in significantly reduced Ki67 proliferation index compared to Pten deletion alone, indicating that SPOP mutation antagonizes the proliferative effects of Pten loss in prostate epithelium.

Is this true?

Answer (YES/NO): NO